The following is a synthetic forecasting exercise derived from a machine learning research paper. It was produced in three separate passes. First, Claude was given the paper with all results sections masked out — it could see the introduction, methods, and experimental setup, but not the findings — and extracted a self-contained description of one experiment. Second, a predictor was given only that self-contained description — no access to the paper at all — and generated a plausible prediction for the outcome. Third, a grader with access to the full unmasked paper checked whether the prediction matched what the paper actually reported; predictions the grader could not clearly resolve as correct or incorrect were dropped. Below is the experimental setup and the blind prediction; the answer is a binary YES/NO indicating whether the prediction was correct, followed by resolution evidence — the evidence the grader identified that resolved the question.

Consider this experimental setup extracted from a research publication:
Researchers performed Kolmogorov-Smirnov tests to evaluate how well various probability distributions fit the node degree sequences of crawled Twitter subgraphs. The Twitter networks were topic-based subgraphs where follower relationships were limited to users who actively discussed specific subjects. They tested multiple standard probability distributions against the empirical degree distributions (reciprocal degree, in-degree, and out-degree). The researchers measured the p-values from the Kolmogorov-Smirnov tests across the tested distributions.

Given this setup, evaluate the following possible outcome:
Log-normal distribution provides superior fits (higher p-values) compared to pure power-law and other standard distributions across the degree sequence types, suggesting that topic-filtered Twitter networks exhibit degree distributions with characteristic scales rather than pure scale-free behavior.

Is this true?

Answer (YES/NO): NO